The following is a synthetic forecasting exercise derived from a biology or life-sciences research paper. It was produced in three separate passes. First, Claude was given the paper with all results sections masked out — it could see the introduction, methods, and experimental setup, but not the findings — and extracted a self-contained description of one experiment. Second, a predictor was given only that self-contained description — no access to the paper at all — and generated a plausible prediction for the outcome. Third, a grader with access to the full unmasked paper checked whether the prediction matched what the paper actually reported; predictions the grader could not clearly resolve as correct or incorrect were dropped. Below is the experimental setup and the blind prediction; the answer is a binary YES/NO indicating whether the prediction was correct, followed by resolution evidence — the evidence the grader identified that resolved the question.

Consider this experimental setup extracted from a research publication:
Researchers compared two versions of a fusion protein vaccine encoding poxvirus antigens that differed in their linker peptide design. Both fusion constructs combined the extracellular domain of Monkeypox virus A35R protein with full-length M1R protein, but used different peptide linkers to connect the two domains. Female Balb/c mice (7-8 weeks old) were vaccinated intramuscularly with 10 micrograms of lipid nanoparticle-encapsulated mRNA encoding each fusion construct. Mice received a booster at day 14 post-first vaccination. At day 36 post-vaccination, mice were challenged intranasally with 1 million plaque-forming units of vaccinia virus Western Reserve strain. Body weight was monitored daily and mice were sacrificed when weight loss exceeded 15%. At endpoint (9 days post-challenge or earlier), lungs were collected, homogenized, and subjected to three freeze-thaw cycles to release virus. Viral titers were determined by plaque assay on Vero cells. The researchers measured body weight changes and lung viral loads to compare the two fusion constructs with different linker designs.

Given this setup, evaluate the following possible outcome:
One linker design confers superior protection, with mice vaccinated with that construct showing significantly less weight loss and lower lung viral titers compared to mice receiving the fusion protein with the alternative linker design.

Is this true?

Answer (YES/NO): NO